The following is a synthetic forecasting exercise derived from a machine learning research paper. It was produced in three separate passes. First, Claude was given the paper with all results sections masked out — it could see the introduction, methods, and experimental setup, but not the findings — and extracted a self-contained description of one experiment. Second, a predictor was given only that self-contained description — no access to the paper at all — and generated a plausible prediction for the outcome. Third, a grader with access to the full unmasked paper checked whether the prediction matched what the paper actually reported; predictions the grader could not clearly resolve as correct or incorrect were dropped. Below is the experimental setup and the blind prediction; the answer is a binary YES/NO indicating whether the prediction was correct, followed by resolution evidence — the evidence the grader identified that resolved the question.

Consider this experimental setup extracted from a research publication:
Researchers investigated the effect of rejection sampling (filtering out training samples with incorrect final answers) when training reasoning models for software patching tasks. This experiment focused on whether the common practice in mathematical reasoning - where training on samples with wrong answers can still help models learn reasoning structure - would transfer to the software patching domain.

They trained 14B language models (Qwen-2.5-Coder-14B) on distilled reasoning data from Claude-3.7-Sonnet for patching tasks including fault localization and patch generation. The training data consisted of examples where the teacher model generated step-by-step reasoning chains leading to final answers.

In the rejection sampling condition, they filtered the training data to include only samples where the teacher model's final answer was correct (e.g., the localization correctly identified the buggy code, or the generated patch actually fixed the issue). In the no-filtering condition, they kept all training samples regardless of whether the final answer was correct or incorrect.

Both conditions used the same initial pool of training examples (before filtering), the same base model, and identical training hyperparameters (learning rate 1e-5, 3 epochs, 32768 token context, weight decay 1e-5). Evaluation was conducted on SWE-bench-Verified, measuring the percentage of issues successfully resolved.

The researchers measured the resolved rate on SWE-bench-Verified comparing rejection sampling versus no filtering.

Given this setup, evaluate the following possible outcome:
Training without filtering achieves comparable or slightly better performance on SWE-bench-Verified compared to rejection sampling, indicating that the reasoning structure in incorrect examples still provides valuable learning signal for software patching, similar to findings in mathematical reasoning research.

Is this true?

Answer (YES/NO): NO